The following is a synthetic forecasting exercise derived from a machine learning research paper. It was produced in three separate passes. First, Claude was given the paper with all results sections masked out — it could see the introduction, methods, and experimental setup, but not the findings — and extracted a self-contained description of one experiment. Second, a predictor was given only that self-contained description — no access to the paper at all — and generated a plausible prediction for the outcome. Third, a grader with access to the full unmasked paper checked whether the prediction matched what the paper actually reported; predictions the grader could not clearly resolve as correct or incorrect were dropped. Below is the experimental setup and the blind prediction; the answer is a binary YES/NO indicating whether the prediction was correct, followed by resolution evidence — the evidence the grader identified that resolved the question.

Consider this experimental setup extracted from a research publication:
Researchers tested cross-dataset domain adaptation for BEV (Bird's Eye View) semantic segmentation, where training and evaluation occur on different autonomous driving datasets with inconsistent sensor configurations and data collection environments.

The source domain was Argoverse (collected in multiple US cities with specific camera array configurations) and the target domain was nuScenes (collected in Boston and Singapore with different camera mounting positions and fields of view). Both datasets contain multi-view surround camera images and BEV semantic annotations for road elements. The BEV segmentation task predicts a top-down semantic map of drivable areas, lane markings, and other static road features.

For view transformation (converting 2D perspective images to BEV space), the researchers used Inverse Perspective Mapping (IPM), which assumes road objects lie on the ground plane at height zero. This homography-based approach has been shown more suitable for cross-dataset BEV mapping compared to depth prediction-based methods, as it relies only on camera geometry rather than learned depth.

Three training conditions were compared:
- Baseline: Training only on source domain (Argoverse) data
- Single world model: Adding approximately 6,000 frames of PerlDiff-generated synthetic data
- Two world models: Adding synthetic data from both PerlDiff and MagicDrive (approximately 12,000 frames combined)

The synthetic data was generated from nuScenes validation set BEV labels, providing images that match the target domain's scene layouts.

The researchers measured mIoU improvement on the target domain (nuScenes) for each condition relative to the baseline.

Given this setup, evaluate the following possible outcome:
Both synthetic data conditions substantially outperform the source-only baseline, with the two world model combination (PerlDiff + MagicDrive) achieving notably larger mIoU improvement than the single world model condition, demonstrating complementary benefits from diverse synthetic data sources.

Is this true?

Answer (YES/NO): NO